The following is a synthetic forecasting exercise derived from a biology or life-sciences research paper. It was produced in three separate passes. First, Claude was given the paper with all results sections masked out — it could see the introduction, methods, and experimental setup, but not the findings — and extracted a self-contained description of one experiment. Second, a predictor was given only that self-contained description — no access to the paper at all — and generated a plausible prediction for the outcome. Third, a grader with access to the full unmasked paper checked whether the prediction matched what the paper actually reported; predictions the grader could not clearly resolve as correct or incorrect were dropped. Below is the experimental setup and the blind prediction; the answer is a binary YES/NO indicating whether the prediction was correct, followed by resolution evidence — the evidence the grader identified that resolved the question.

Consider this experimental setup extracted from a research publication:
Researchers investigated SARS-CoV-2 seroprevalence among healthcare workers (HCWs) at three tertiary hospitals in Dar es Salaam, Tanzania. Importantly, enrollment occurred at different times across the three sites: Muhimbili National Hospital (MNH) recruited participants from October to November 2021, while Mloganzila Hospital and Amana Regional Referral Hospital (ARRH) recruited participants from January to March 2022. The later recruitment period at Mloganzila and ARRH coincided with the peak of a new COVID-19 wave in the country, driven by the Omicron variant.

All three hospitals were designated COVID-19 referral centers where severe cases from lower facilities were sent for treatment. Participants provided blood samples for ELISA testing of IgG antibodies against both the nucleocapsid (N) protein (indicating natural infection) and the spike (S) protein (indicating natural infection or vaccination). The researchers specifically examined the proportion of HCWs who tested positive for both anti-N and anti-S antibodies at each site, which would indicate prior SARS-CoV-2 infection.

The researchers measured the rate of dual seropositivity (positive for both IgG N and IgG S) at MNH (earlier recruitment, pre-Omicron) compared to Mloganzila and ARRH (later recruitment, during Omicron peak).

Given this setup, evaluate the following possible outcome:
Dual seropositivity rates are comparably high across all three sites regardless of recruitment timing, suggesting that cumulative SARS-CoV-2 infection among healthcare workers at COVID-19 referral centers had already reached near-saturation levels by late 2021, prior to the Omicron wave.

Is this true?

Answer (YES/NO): NO